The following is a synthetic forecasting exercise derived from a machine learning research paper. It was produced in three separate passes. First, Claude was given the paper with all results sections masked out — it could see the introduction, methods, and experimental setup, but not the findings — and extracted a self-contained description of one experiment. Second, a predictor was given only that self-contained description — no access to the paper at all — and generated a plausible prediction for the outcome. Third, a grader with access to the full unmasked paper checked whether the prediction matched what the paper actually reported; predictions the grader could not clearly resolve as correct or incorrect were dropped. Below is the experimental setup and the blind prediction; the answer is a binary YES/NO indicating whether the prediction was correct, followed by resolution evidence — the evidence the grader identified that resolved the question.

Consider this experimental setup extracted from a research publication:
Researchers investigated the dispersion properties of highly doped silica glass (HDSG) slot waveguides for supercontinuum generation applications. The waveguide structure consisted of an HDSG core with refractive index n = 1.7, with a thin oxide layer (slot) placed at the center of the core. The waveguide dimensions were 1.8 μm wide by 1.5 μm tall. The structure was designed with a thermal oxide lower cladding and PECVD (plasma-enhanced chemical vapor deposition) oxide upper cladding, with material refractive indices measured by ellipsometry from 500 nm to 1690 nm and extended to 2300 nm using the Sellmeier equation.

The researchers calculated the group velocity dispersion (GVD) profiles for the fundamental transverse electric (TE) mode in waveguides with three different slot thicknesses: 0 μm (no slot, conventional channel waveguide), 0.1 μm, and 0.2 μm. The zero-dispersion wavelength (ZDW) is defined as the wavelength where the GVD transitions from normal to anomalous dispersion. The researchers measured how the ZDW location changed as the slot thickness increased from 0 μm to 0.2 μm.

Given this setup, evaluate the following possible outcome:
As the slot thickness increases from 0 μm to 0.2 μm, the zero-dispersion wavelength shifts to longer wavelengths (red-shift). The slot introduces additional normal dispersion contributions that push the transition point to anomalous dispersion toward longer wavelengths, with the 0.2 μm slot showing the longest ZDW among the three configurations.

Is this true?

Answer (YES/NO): YES